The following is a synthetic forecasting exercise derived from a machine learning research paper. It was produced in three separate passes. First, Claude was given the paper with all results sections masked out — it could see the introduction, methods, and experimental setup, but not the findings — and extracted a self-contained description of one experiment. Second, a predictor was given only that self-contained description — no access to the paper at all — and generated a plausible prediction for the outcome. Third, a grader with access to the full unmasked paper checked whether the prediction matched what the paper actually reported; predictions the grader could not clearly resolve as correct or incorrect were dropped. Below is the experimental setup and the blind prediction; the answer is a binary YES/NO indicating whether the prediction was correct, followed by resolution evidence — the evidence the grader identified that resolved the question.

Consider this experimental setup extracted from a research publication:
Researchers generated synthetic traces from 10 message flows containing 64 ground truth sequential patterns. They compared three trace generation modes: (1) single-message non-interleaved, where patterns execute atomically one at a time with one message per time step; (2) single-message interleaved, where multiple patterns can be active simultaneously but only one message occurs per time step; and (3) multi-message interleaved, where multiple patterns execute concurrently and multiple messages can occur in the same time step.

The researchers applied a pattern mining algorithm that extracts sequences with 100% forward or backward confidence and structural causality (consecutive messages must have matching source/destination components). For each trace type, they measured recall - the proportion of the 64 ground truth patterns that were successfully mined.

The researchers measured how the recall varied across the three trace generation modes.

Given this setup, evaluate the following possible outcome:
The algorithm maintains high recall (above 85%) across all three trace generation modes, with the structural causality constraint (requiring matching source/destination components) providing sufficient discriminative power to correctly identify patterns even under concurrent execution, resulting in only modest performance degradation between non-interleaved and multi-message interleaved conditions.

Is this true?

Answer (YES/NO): NO